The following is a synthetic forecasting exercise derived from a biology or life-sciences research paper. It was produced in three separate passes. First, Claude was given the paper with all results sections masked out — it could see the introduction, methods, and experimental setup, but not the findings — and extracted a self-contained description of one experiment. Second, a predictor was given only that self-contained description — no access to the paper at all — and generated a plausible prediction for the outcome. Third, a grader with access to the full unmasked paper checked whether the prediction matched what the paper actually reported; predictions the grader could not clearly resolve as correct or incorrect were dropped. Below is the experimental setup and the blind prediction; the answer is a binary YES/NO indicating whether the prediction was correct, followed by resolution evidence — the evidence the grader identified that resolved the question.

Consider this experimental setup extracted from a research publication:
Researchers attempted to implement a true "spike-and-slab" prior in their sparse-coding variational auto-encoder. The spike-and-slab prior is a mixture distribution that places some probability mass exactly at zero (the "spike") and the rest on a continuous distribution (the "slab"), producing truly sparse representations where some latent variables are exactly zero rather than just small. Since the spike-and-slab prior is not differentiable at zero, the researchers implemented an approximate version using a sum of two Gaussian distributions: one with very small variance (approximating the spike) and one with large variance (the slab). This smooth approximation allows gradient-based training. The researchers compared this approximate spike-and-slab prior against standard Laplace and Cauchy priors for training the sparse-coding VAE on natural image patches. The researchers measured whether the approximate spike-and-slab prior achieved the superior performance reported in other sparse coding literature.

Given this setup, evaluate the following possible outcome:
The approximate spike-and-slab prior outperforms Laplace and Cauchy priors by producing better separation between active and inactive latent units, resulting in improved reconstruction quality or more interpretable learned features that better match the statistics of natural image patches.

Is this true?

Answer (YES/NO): NO